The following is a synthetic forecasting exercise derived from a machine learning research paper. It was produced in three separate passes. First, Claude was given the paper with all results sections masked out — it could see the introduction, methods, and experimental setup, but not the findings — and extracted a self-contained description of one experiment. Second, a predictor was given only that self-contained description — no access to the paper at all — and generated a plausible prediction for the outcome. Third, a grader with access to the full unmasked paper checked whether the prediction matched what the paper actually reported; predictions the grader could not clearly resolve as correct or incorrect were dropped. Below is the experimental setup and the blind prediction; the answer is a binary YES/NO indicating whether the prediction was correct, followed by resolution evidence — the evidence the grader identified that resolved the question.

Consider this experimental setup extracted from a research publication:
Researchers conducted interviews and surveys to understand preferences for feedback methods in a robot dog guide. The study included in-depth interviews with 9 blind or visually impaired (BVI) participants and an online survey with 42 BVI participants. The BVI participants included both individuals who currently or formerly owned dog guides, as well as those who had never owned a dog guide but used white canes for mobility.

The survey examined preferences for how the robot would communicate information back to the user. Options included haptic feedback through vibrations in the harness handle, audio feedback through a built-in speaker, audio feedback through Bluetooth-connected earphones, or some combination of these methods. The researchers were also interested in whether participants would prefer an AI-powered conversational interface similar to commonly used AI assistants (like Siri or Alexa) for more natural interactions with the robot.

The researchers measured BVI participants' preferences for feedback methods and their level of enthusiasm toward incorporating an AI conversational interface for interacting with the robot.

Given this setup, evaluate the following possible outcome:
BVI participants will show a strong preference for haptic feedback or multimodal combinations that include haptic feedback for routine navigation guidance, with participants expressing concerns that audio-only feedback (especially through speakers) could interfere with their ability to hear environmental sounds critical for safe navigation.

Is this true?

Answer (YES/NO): NO